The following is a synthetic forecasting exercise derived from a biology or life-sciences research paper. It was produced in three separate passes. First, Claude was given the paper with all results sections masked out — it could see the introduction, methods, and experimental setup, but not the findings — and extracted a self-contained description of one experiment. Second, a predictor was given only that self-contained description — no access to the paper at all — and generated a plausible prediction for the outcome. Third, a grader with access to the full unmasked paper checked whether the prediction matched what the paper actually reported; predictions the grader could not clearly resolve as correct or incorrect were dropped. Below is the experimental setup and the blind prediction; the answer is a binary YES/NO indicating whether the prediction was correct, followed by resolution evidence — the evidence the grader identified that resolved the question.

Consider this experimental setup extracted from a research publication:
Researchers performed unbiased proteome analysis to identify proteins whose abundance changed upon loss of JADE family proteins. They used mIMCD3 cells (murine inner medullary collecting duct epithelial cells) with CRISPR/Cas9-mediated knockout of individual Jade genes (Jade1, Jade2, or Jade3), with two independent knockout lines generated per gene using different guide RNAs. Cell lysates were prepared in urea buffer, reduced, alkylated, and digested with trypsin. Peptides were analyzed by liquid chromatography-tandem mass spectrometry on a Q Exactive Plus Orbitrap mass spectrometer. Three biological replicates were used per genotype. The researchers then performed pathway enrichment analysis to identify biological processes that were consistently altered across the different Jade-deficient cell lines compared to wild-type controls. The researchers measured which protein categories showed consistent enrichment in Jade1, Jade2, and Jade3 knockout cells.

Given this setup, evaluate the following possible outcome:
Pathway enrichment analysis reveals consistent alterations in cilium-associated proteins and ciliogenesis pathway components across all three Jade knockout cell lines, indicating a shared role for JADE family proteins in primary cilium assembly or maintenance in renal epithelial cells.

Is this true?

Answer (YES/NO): NO